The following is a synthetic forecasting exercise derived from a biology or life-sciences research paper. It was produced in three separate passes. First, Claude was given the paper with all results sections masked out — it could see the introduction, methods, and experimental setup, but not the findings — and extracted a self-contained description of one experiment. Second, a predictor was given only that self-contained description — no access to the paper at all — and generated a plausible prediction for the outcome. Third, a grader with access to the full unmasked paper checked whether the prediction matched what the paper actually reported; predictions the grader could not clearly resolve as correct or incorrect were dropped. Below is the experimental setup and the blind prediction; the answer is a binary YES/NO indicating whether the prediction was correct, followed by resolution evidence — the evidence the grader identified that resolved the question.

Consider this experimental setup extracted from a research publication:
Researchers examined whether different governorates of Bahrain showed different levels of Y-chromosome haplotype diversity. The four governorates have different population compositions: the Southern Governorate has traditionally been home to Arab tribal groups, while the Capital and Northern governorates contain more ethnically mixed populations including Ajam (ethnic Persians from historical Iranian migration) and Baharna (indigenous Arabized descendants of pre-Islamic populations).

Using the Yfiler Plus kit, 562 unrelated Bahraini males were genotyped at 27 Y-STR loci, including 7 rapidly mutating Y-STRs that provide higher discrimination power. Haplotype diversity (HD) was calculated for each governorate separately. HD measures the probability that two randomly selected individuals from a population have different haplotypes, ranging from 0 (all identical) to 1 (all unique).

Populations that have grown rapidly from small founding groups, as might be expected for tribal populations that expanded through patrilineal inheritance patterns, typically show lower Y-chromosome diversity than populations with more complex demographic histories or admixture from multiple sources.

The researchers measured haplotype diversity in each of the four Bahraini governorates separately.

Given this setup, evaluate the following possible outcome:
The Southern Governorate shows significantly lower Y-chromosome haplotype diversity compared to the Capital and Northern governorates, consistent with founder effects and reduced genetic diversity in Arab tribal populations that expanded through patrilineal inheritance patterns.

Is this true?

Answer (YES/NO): NO